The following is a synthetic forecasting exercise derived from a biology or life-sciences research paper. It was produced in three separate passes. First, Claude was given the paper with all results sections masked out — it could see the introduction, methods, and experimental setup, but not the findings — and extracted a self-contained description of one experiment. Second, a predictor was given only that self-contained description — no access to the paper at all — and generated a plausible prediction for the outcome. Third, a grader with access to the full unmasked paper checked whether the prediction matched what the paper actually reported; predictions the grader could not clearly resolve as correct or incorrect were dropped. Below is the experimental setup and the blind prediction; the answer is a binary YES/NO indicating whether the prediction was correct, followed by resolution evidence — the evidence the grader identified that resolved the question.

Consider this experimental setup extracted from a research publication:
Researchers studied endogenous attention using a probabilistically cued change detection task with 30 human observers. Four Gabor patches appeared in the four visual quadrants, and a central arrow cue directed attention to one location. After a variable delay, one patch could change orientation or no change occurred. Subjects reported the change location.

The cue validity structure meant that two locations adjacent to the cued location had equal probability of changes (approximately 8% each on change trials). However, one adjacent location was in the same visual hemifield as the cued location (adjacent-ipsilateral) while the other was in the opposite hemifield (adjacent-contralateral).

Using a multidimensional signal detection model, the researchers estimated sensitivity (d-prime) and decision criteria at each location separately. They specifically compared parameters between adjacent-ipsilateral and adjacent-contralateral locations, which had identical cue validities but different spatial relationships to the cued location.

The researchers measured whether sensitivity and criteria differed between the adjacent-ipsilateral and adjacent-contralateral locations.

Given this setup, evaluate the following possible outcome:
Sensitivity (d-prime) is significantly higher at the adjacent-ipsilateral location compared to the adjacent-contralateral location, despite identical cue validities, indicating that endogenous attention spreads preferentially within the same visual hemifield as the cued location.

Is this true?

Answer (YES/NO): NO